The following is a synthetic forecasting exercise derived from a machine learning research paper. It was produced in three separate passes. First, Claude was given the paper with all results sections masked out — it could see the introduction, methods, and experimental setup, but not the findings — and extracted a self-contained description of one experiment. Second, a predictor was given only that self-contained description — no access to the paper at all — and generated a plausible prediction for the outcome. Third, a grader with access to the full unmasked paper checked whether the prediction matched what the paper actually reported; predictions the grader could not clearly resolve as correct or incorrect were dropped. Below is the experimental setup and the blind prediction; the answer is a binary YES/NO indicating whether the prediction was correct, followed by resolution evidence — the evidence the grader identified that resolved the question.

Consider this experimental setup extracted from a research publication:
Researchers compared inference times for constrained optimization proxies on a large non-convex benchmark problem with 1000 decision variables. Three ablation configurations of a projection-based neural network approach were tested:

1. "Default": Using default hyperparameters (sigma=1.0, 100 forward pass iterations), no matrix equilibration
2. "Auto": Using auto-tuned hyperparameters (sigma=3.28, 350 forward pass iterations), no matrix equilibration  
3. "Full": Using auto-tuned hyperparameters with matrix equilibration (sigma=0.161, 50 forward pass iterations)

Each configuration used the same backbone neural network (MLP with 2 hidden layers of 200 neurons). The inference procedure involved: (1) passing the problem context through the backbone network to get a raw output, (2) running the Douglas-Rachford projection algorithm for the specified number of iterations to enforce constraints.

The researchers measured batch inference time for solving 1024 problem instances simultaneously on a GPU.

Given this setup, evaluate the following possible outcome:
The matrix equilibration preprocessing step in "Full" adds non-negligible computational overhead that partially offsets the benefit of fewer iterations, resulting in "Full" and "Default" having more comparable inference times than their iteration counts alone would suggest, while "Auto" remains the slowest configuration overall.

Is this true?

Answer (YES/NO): NO